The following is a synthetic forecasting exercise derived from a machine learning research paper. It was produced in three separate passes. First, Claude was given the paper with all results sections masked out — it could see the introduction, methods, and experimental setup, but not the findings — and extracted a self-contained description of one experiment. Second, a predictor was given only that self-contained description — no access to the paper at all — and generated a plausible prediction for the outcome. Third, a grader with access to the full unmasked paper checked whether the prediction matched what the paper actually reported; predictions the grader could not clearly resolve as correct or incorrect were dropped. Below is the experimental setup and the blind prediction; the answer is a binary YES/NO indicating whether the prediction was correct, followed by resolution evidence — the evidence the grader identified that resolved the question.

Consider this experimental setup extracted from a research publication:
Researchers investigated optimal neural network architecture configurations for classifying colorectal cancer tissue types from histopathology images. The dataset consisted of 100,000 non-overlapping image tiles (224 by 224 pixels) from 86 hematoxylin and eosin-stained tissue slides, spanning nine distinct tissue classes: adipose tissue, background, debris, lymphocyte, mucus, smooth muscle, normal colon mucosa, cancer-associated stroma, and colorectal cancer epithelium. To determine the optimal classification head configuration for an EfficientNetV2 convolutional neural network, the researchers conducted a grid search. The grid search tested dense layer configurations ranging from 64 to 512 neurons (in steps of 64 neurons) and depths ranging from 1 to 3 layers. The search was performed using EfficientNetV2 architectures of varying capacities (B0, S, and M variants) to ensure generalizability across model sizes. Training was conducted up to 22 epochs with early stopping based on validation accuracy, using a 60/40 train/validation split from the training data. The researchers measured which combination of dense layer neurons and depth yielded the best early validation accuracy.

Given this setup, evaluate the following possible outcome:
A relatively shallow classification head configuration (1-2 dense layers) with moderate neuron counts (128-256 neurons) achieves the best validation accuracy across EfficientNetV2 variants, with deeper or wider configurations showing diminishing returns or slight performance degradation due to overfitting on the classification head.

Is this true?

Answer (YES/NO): YES